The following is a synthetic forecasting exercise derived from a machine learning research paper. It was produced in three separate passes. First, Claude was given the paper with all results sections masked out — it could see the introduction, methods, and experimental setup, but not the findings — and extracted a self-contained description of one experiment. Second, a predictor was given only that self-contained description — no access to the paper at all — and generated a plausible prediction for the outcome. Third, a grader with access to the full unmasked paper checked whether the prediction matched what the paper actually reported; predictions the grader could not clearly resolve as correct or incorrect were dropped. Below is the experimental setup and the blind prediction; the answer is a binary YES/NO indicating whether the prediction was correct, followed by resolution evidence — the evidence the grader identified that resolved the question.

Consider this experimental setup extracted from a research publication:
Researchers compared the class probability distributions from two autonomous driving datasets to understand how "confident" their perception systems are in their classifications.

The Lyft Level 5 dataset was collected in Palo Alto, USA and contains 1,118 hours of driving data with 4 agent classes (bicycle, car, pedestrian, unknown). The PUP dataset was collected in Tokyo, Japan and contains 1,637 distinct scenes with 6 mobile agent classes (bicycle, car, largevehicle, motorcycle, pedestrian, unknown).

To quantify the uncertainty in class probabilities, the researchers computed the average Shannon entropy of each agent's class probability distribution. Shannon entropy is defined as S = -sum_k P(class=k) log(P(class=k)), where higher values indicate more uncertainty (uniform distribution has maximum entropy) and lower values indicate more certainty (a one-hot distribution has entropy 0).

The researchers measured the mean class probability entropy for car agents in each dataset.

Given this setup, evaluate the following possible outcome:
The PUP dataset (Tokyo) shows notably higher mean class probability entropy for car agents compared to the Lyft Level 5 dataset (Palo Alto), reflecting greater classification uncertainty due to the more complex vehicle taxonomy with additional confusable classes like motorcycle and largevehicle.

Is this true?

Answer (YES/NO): YES